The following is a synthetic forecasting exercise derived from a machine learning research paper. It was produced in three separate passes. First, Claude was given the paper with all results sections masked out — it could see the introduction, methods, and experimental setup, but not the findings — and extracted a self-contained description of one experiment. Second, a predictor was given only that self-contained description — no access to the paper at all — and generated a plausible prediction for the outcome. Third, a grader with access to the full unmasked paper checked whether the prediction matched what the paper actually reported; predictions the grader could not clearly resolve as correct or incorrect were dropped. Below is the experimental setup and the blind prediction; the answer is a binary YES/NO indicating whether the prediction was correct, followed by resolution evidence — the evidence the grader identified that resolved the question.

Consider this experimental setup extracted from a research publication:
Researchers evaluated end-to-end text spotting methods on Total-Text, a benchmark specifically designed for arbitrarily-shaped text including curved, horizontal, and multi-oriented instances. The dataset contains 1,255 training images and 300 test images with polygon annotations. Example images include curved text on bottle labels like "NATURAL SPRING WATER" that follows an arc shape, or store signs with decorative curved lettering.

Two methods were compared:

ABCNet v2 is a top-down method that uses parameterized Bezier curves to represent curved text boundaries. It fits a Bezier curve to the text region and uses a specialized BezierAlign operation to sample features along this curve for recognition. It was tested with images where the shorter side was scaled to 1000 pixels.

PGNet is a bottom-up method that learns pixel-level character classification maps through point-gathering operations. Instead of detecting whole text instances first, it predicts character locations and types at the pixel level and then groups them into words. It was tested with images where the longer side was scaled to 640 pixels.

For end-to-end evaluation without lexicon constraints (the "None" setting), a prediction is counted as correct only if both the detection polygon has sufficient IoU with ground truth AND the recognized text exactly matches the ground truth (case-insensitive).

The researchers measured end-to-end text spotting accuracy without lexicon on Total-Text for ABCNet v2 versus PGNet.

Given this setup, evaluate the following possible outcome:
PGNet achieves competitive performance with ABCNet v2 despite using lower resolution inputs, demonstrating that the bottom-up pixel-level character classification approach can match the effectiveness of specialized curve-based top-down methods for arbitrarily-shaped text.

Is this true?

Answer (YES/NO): NO